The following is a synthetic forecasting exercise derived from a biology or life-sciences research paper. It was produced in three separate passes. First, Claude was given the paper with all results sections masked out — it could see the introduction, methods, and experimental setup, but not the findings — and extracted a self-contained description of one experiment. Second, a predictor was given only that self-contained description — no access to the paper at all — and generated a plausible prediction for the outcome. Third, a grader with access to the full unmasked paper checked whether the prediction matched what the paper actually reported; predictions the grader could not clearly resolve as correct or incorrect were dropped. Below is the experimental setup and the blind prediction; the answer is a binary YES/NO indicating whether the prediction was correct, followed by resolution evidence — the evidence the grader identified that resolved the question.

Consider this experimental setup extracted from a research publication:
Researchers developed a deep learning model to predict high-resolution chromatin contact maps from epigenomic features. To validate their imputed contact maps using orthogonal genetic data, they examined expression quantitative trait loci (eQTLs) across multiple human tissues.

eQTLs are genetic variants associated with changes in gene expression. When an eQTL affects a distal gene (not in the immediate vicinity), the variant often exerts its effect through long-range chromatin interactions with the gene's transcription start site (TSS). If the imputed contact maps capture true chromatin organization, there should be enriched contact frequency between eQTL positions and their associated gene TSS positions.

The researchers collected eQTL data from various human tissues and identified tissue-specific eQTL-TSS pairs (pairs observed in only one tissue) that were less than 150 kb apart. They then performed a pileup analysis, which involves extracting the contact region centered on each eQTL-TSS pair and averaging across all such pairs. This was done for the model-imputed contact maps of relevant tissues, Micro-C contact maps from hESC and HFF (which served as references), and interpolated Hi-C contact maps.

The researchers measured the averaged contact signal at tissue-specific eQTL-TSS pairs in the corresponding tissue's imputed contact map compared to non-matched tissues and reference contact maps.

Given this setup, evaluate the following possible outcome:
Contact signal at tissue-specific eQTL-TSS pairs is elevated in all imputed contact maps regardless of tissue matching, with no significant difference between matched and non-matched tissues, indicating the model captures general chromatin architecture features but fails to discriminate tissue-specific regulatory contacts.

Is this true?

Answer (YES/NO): NO